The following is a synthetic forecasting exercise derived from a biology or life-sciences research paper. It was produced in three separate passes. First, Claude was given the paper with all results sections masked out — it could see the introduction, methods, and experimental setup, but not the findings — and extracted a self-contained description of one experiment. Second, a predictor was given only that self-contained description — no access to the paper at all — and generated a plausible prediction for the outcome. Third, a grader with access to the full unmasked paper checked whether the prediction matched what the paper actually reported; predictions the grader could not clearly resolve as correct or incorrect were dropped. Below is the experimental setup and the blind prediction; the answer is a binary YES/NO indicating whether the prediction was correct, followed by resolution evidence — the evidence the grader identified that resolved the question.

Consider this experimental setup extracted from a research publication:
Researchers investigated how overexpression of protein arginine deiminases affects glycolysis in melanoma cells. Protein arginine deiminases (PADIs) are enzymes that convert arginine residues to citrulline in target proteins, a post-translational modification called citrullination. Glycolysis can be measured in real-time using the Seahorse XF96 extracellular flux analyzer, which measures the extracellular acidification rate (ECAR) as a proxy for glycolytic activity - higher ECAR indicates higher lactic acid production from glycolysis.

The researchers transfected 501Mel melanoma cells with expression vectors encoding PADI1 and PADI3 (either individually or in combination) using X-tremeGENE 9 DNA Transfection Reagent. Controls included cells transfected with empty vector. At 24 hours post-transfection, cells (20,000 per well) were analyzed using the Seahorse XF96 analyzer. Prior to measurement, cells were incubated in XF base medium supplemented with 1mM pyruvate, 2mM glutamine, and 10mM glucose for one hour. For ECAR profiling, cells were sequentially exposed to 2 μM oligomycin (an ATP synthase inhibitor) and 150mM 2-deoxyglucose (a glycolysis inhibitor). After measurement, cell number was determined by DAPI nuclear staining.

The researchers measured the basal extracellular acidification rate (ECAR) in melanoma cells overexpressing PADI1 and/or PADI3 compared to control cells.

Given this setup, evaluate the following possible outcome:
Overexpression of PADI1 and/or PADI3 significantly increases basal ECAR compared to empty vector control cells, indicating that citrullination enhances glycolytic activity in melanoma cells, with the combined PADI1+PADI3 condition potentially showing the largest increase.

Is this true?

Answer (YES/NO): YES